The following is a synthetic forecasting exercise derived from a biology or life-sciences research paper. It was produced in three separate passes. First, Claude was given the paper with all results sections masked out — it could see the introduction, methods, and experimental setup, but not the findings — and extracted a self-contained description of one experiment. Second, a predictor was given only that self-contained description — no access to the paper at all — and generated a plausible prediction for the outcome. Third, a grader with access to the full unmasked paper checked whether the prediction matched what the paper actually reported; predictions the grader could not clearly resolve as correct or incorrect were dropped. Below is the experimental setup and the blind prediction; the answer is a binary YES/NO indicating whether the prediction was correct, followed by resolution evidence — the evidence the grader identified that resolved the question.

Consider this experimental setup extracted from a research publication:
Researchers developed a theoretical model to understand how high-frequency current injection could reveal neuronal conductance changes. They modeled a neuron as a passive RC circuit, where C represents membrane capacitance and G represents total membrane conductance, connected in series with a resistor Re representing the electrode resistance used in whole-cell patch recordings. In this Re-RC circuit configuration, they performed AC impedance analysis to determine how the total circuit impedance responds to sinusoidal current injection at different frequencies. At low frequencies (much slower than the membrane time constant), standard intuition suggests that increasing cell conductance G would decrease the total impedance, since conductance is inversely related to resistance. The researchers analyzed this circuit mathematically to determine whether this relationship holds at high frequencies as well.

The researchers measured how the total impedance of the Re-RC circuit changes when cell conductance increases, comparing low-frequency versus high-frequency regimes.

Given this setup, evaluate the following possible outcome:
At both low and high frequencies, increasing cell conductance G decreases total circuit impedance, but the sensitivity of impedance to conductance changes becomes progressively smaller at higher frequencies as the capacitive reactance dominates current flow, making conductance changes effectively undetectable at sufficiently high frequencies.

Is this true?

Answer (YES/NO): NO